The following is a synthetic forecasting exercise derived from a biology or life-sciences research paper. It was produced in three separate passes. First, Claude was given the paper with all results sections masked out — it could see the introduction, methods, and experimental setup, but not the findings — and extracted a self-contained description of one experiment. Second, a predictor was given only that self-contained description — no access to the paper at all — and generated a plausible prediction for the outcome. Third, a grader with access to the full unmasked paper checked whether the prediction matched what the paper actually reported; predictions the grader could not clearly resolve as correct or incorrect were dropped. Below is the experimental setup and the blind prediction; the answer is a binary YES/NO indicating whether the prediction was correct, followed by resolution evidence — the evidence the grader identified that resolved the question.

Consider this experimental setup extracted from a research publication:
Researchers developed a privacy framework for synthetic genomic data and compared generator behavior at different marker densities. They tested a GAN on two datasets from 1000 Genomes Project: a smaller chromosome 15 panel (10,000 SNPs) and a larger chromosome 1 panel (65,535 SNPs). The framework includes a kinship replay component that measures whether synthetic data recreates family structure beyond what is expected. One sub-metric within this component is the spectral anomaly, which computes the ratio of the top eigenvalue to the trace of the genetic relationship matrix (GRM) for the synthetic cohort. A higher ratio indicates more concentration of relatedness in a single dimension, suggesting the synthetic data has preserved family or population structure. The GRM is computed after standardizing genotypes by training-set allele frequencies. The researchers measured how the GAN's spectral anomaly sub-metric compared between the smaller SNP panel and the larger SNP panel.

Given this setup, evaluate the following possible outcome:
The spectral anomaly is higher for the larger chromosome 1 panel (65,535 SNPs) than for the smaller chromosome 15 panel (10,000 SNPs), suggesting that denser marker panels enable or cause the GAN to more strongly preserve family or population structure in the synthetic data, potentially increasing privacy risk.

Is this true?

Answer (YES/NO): YES